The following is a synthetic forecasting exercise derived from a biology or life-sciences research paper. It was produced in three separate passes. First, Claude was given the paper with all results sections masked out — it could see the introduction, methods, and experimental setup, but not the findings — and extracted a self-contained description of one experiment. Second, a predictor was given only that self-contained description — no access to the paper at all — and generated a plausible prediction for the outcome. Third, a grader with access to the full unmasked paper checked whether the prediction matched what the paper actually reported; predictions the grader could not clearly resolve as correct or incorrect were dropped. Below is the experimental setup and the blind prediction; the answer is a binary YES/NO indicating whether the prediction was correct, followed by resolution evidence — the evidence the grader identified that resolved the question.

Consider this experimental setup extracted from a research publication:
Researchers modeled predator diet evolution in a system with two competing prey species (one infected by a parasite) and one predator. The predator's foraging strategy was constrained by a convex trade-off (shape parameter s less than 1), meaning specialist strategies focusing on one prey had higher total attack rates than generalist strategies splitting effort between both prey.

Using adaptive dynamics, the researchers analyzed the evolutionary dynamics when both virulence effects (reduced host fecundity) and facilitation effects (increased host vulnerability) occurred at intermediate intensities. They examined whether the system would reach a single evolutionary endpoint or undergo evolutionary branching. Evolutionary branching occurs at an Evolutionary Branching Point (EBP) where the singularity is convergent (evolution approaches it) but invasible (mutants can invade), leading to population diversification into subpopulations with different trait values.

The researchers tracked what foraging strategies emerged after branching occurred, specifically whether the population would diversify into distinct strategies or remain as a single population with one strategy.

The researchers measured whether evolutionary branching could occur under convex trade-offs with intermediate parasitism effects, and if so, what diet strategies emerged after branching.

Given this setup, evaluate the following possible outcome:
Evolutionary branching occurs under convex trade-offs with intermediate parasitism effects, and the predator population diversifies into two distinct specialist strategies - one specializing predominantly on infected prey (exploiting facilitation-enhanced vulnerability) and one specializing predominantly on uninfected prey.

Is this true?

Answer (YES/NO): YES